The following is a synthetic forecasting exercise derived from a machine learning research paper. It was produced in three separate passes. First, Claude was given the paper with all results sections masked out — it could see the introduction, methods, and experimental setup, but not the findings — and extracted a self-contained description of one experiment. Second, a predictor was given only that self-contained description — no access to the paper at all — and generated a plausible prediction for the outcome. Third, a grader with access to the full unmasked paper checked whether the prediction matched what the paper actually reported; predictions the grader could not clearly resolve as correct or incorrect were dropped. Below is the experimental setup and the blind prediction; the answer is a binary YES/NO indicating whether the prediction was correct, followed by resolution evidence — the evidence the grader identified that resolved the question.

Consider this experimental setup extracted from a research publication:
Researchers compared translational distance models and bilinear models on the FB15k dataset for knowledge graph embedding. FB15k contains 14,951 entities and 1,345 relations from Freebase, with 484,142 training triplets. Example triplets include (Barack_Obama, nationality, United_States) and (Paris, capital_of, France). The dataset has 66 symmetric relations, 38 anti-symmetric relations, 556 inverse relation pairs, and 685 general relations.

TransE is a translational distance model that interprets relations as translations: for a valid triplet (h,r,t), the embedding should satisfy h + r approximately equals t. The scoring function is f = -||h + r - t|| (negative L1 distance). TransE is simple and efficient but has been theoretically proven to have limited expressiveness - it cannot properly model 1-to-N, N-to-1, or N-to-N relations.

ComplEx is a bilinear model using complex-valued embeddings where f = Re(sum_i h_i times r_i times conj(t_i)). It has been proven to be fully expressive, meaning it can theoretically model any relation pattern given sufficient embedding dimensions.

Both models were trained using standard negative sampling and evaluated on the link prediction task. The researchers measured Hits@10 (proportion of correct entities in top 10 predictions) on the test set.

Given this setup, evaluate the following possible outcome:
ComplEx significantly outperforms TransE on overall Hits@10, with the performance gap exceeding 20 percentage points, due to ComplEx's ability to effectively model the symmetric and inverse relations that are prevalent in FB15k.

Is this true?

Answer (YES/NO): NO